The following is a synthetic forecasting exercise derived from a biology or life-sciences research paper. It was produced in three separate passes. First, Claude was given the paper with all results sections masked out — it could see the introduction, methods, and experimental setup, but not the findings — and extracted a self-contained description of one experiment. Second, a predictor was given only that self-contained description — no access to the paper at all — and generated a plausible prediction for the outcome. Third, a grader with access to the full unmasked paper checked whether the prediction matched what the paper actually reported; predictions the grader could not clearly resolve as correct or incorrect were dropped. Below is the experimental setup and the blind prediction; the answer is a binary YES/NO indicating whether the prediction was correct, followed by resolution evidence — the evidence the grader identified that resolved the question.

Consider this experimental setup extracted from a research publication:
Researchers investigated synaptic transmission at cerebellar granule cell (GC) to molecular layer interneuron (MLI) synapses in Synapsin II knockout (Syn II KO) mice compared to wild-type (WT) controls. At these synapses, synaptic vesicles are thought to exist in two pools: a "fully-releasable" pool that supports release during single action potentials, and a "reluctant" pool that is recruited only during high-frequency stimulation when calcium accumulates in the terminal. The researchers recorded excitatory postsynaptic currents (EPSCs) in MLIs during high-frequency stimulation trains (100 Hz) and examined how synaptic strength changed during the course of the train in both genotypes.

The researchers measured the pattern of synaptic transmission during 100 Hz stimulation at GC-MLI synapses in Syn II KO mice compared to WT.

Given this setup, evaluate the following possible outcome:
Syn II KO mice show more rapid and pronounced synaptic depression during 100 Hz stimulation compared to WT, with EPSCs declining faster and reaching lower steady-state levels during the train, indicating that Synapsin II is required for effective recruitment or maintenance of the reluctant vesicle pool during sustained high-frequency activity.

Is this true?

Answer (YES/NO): NO